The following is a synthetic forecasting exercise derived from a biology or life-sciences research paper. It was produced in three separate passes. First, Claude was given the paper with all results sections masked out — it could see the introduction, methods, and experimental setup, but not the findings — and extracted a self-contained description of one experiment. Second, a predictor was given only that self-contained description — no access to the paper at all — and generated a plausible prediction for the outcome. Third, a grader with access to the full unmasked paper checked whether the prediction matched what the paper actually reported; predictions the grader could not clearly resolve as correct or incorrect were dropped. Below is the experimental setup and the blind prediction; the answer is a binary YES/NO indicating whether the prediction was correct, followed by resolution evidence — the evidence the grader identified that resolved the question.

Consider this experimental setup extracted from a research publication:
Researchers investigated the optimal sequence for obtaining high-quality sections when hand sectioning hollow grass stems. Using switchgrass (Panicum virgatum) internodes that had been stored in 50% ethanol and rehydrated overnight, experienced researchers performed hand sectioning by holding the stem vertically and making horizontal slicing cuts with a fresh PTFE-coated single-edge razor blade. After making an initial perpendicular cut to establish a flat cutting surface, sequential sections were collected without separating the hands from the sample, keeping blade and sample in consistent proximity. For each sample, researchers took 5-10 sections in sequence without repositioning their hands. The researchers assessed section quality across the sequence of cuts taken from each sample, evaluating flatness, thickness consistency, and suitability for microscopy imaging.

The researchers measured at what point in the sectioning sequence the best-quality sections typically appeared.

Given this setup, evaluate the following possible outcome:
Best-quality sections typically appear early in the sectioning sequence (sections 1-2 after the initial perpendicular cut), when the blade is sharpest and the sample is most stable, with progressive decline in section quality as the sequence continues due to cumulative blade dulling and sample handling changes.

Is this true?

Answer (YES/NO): NO